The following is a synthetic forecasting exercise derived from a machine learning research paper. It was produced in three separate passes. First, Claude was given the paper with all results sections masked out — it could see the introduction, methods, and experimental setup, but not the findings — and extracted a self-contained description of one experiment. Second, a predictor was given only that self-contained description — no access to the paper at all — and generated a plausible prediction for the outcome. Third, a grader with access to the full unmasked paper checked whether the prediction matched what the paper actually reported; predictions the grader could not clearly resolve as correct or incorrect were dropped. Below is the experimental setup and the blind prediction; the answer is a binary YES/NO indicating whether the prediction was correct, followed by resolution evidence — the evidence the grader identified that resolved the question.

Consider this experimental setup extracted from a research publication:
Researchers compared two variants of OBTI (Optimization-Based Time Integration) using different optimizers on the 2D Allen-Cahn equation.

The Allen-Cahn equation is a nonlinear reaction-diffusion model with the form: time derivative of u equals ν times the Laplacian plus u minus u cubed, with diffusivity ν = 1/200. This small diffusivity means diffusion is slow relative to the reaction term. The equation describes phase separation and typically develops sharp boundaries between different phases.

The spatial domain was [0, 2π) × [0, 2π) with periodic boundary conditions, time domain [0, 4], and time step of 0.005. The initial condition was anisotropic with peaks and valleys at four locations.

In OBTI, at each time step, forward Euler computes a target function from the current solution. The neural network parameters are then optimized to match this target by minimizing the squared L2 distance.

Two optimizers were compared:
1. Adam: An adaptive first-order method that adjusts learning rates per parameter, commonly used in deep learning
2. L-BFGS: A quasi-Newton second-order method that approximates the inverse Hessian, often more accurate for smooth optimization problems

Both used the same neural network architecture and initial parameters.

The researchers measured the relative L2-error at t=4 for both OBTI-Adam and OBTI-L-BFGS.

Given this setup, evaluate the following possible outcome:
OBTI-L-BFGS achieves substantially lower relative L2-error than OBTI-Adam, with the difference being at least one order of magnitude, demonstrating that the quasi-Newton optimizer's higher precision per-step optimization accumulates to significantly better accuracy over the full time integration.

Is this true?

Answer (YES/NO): NO